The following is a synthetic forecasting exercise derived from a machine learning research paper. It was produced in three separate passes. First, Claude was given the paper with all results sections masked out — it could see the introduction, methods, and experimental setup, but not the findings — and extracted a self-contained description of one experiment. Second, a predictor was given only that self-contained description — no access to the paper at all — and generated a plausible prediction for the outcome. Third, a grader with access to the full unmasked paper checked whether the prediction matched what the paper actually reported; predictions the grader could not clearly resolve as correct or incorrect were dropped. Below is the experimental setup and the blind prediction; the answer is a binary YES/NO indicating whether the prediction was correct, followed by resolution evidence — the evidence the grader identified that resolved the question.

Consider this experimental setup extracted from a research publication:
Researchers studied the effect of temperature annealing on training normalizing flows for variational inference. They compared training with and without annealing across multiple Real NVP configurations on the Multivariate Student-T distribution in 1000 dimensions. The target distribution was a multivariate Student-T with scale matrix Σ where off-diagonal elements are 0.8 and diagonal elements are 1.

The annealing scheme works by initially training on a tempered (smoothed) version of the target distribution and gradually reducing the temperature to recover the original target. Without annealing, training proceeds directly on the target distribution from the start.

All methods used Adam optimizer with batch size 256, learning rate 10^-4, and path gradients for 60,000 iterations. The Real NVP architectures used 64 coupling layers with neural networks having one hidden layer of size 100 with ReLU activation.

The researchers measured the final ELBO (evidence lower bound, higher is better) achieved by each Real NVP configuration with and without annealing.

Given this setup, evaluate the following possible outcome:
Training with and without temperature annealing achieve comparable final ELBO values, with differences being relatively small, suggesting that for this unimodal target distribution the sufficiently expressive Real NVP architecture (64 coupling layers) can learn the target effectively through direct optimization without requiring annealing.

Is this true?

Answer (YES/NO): NO